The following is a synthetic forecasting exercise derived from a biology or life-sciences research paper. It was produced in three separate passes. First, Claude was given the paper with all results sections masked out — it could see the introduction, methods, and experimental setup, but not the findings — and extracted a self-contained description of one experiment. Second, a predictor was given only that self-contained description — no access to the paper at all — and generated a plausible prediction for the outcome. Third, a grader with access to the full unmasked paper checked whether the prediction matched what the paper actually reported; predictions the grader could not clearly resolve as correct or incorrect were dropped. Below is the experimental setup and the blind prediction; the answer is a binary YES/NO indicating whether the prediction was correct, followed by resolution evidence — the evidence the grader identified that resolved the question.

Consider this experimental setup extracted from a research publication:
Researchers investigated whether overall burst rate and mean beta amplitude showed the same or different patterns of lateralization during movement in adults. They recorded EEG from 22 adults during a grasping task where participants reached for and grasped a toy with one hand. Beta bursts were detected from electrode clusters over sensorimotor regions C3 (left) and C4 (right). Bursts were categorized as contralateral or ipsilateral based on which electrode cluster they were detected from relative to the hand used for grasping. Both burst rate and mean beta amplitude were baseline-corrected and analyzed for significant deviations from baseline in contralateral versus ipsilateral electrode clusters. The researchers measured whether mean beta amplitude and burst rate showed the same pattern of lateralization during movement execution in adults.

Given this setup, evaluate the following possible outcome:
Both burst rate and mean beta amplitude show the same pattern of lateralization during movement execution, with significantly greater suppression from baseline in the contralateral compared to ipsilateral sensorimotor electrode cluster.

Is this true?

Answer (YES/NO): NO